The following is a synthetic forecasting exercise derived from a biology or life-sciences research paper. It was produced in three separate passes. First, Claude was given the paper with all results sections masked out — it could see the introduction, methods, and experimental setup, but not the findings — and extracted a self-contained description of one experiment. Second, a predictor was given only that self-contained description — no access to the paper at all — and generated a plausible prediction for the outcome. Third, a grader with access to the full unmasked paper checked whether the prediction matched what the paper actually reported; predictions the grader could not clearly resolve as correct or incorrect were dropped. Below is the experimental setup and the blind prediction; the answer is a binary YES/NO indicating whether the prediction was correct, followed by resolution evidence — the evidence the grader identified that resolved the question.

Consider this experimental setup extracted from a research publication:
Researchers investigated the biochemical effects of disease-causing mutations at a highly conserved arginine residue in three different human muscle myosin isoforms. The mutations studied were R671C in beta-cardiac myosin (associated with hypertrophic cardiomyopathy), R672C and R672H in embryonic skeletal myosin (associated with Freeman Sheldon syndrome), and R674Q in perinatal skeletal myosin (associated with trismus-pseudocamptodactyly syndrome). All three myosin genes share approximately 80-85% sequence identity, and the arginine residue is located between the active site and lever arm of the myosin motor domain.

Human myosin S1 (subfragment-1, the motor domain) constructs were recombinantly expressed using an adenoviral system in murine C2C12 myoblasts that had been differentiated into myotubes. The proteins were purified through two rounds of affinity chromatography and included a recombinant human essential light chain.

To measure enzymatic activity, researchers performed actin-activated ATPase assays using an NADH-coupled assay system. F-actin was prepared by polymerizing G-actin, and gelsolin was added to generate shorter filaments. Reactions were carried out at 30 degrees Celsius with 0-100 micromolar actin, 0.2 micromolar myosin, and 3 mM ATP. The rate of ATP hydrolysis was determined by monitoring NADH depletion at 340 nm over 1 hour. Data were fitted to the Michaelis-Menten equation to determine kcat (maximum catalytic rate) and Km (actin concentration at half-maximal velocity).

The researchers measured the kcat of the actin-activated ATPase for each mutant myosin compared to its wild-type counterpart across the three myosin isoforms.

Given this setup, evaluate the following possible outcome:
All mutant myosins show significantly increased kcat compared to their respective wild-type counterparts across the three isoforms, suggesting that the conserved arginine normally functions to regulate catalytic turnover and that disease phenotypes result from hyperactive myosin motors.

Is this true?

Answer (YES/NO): NO